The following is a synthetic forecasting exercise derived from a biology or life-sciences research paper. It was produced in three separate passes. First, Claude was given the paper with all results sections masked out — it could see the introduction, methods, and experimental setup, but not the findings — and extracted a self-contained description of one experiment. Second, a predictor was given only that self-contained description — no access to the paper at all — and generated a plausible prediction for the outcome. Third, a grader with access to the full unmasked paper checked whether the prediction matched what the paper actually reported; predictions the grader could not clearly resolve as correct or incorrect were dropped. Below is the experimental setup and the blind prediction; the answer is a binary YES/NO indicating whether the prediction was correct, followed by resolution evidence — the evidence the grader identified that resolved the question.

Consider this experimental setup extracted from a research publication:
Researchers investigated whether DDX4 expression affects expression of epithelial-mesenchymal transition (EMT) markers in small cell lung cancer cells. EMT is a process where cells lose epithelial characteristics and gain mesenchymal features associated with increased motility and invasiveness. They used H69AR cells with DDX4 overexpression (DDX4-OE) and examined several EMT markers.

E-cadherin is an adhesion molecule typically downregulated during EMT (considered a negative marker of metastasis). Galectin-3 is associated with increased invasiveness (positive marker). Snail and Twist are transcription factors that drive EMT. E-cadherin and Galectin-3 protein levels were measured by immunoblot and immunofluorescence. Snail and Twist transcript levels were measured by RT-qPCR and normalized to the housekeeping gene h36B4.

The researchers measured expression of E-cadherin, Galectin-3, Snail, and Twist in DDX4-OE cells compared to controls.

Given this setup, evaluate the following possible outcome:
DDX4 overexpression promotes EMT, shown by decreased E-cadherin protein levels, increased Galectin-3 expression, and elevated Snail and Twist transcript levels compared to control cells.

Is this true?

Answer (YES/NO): YES